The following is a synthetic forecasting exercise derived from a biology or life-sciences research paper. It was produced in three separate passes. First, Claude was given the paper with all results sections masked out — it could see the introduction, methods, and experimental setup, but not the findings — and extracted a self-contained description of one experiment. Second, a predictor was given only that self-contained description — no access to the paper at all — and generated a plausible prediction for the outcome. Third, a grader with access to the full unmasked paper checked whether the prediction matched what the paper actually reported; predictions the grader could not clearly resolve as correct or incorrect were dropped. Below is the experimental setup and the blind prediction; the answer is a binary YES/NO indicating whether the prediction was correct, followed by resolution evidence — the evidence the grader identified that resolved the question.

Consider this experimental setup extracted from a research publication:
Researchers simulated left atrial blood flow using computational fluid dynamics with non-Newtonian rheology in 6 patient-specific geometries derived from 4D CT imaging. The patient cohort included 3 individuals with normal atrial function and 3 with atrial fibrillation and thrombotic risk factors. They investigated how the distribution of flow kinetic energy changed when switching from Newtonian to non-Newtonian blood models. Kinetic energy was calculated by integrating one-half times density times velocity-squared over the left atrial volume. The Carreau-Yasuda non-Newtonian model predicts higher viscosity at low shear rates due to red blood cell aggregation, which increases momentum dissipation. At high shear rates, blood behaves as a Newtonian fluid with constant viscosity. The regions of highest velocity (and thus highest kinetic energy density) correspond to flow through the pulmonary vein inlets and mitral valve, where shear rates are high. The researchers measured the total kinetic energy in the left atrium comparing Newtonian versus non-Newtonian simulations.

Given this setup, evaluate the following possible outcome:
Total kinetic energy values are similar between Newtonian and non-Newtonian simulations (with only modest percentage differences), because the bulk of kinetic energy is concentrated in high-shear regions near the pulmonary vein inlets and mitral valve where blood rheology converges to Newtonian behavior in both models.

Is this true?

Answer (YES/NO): YES